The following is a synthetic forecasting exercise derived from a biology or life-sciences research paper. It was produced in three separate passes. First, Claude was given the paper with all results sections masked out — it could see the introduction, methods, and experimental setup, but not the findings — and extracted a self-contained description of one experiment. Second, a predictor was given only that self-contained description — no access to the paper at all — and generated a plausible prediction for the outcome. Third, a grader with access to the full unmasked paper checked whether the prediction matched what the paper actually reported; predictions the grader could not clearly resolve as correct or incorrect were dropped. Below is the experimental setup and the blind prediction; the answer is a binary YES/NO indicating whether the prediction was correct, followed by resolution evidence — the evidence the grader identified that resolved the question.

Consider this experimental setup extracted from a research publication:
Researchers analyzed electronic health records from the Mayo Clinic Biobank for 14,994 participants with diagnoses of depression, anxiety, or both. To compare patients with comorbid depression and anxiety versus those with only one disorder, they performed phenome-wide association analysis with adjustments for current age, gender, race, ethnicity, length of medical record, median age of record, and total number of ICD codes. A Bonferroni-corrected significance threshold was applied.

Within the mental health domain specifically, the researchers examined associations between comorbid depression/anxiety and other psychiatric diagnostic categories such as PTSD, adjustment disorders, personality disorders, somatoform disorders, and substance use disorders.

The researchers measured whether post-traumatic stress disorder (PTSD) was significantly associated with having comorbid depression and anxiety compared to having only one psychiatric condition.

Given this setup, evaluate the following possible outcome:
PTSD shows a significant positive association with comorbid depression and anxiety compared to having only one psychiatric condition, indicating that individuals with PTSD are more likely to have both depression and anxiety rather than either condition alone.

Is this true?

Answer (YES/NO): YES